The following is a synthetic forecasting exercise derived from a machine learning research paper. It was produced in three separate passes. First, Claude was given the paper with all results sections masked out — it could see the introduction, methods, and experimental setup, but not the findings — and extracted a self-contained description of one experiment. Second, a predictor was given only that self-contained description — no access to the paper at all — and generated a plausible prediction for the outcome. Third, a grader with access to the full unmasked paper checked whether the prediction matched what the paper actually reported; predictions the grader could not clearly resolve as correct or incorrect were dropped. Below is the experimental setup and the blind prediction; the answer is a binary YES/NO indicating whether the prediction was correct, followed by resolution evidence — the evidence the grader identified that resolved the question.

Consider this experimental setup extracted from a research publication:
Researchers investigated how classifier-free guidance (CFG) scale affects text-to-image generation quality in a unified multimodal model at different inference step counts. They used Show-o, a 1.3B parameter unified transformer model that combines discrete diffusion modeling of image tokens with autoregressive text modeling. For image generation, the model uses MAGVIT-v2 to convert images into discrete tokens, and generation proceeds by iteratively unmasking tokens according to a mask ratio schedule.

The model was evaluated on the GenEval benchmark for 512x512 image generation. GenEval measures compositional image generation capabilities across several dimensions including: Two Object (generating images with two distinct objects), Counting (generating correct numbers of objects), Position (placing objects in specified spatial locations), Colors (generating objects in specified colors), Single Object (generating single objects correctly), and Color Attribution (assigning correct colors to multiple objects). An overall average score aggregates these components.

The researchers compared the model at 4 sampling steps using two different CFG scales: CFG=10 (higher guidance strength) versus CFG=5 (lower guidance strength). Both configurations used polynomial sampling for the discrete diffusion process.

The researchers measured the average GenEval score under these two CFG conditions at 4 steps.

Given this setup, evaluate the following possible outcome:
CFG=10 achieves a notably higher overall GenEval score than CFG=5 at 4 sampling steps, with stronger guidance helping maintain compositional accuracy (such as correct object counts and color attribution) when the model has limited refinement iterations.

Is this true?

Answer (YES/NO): NO